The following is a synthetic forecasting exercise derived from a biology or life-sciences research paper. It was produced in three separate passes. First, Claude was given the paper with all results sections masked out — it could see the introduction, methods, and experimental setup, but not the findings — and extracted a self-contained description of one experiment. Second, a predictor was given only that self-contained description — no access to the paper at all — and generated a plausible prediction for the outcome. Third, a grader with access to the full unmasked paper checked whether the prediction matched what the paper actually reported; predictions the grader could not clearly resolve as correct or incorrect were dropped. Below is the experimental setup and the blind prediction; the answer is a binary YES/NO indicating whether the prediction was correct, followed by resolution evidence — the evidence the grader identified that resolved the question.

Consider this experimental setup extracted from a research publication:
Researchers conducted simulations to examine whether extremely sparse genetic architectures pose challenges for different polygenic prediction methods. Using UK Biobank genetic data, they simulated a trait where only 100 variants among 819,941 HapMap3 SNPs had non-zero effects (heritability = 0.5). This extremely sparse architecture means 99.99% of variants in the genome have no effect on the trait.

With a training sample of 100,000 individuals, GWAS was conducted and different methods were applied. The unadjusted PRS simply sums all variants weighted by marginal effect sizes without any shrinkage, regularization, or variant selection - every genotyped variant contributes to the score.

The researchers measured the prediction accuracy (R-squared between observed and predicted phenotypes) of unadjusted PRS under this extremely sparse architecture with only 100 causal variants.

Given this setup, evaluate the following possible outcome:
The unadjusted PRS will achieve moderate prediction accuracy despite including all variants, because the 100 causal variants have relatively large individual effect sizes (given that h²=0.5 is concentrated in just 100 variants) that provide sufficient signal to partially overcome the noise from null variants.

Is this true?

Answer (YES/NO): NO